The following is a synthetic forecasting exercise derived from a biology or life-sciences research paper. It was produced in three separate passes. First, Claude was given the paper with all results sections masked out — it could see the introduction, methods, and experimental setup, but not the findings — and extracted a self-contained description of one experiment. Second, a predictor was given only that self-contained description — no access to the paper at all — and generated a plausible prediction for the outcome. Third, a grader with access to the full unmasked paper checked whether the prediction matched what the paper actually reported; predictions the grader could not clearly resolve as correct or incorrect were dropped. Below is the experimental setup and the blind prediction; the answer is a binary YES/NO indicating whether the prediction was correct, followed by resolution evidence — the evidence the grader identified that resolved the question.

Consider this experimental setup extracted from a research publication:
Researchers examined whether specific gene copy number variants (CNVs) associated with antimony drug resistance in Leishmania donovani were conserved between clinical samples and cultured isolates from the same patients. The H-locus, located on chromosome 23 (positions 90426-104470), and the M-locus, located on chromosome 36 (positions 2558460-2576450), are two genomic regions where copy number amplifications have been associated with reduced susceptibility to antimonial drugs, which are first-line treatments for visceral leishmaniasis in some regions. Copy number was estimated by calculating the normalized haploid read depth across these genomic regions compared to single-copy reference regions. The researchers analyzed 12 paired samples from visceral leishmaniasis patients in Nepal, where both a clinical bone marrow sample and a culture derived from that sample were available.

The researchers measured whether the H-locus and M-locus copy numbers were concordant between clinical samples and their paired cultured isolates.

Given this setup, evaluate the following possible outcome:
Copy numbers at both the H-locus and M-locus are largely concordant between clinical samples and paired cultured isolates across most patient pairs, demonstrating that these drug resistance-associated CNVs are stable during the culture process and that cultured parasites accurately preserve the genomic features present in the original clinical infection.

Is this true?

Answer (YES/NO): NO